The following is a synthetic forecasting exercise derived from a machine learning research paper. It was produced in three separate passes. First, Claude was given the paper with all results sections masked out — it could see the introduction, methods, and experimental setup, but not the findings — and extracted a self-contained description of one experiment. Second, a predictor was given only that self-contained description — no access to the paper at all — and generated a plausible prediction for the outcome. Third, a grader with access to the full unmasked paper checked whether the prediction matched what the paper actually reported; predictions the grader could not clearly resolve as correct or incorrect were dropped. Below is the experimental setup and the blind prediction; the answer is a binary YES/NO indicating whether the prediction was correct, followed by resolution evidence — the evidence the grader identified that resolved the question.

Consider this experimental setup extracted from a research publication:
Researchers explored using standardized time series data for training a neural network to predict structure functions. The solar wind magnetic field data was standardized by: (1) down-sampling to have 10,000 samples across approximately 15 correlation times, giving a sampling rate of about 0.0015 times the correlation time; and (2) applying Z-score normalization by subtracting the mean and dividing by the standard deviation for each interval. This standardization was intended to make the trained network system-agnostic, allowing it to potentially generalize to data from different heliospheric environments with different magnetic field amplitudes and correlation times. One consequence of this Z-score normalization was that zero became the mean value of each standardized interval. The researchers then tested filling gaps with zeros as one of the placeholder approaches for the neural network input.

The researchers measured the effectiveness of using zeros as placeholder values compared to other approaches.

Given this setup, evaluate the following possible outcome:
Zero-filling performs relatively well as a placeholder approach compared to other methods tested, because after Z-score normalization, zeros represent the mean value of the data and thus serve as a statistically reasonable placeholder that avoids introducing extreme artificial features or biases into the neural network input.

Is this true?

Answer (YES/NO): NO